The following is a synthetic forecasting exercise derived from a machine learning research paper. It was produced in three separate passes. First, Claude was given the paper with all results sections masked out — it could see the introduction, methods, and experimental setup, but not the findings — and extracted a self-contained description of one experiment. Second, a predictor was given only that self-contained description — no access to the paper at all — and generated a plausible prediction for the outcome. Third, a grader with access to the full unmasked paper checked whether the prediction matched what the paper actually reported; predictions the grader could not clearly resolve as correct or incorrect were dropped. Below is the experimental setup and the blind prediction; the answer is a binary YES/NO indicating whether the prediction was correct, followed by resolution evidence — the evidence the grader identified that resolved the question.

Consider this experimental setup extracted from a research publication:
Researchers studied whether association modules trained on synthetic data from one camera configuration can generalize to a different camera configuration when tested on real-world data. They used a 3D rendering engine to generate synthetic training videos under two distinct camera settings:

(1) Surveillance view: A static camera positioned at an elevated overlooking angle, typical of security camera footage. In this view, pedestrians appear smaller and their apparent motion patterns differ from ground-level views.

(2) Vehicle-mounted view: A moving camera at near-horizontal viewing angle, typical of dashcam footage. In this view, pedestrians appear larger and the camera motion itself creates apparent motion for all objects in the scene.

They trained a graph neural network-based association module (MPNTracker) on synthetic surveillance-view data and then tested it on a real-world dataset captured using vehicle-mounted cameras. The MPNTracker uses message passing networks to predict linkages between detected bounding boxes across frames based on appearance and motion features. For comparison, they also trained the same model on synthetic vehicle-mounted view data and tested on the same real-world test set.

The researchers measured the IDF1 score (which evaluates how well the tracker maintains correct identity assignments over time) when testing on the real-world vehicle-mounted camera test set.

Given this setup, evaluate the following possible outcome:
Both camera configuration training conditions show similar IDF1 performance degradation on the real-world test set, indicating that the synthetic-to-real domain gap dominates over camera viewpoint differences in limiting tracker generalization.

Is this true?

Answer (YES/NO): NO